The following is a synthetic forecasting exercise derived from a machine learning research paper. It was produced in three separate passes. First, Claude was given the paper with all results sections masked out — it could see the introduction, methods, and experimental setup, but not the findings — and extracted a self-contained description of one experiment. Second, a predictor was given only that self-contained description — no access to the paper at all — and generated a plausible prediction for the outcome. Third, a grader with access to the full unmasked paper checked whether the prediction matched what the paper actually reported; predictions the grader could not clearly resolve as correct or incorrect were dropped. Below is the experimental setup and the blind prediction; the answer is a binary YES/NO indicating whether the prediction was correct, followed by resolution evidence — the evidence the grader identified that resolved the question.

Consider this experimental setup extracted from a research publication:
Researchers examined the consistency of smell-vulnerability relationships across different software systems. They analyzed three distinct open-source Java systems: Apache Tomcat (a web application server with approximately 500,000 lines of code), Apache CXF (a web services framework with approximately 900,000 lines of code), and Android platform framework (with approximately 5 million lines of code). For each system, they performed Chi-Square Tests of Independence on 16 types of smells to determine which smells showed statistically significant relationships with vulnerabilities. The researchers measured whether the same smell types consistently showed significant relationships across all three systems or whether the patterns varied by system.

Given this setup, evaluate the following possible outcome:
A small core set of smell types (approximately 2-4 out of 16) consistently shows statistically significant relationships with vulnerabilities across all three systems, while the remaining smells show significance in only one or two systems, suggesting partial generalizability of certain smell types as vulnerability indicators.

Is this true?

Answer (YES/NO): NO